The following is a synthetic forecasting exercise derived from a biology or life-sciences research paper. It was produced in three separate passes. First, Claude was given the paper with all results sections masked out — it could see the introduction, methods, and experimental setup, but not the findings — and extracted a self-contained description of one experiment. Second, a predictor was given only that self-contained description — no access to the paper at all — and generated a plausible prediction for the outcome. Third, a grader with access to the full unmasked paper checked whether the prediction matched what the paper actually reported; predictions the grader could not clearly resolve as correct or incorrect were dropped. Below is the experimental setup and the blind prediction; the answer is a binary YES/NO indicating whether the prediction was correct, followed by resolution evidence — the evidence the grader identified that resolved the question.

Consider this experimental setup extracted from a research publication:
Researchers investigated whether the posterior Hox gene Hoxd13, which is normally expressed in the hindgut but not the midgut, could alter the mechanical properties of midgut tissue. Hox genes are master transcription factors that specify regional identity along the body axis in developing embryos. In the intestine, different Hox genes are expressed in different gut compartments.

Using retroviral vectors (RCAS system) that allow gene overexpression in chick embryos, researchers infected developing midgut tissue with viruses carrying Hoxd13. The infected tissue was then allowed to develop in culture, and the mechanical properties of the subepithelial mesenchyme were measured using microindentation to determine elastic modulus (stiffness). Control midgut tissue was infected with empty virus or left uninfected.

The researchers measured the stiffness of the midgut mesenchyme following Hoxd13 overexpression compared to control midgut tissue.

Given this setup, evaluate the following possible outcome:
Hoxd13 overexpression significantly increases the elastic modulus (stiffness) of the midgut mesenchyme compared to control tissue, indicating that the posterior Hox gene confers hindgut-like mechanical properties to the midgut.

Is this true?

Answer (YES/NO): YES